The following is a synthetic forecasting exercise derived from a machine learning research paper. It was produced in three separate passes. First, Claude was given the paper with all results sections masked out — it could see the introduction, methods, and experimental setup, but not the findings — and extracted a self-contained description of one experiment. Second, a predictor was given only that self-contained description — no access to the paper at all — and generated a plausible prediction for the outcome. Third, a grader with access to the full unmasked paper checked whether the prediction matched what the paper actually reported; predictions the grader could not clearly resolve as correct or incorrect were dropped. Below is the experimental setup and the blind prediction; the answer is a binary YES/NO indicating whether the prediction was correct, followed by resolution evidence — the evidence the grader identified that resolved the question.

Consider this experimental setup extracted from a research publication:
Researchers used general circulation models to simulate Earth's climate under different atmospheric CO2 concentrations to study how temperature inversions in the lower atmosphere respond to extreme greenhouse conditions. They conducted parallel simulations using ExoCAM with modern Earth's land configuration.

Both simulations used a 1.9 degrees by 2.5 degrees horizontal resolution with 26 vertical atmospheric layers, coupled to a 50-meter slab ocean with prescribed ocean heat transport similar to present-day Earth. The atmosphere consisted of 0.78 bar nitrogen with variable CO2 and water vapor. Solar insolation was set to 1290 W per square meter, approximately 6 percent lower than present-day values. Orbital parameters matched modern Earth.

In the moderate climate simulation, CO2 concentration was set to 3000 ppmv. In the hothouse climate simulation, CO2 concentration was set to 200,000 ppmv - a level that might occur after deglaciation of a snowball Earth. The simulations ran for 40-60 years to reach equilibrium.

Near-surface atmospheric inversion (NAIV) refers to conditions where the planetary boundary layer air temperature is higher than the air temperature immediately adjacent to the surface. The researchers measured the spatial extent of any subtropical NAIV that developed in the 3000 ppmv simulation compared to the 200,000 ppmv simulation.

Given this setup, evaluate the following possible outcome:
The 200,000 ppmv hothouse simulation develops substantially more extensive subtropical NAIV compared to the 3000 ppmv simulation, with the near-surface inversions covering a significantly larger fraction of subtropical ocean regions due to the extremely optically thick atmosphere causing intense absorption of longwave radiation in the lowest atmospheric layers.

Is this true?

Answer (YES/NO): YES